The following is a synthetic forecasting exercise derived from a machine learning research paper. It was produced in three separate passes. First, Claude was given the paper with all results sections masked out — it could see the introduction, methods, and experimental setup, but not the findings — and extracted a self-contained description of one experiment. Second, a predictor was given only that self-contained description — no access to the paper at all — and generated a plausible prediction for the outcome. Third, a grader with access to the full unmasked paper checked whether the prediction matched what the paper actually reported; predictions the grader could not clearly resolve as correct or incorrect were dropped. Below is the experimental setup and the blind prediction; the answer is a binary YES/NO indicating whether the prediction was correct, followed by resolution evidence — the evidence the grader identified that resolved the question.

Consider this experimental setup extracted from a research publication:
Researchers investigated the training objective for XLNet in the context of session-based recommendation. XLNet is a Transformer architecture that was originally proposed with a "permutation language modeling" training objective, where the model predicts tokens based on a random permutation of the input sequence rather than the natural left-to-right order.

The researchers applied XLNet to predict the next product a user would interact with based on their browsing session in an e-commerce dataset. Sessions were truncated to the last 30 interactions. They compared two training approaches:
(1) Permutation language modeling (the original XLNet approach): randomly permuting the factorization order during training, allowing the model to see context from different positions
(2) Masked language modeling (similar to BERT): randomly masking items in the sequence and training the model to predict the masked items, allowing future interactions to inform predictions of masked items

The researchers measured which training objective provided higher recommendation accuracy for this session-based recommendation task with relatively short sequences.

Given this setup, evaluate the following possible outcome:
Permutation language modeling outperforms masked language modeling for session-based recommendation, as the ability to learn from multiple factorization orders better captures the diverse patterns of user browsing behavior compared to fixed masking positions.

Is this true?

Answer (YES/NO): NO